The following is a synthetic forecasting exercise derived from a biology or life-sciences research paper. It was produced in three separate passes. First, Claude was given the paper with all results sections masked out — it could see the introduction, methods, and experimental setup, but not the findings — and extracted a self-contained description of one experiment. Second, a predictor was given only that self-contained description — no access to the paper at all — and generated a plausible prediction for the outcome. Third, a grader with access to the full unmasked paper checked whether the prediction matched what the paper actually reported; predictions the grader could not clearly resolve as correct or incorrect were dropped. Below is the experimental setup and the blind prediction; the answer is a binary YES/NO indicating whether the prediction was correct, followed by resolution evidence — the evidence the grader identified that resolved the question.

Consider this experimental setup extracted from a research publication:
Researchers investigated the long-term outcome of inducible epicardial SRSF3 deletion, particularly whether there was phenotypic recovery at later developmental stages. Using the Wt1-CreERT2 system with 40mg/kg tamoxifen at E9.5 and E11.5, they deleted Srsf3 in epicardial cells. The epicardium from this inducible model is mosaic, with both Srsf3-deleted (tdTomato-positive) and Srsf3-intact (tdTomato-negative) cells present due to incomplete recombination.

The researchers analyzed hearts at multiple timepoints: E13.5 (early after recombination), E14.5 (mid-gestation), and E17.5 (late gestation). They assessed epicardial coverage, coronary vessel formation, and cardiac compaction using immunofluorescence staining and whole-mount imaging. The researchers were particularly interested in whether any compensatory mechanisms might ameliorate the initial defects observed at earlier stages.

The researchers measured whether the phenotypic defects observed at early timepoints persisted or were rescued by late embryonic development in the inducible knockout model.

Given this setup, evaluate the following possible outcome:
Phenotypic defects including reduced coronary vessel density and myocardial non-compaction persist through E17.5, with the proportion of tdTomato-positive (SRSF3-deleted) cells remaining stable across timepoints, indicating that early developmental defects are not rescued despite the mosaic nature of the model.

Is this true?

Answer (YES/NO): NO